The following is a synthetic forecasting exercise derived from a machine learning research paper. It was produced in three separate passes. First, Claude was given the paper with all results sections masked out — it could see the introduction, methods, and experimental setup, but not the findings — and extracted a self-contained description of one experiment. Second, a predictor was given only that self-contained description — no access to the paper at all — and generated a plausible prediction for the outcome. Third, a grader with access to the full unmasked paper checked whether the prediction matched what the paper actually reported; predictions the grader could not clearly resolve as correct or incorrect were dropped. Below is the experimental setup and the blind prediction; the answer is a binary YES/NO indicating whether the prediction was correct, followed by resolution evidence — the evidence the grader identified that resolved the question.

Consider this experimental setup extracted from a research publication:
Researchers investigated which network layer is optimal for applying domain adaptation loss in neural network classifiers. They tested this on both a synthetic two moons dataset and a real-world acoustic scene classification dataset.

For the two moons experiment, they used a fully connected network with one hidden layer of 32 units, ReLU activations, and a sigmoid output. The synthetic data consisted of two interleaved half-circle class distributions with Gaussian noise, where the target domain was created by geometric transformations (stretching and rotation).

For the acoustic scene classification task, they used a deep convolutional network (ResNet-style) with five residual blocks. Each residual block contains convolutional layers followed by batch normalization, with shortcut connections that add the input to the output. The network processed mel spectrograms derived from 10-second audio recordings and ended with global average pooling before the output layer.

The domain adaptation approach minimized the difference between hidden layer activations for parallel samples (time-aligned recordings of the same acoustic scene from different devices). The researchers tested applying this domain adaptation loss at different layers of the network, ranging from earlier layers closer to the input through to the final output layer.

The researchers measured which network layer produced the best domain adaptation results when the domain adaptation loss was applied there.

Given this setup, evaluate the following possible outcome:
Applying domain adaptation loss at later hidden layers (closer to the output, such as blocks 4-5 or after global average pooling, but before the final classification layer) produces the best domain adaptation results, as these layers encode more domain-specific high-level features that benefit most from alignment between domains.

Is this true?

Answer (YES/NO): NO